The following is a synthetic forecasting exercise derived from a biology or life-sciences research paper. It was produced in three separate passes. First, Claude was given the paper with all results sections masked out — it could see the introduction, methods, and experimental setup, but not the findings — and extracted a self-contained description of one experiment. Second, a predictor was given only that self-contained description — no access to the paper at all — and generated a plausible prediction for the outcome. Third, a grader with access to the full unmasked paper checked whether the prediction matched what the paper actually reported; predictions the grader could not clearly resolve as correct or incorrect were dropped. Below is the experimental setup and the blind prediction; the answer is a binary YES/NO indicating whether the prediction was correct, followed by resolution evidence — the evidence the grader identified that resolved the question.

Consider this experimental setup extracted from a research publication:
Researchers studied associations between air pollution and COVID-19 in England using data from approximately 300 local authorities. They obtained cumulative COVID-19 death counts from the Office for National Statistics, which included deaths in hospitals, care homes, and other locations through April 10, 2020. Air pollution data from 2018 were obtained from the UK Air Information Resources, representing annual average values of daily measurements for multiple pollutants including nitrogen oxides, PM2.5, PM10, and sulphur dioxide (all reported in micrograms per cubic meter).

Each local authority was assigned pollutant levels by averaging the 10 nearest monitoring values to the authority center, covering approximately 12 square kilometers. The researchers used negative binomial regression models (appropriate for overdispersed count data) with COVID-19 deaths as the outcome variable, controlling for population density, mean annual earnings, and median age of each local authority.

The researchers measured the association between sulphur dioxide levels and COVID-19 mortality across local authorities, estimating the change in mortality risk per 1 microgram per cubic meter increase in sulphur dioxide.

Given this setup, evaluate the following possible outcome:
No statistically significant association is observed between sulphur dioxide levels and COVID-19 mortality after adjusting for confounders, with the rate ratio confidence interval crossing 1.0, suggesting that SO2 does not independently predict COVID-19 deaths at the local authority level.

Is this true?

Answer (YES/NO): NO